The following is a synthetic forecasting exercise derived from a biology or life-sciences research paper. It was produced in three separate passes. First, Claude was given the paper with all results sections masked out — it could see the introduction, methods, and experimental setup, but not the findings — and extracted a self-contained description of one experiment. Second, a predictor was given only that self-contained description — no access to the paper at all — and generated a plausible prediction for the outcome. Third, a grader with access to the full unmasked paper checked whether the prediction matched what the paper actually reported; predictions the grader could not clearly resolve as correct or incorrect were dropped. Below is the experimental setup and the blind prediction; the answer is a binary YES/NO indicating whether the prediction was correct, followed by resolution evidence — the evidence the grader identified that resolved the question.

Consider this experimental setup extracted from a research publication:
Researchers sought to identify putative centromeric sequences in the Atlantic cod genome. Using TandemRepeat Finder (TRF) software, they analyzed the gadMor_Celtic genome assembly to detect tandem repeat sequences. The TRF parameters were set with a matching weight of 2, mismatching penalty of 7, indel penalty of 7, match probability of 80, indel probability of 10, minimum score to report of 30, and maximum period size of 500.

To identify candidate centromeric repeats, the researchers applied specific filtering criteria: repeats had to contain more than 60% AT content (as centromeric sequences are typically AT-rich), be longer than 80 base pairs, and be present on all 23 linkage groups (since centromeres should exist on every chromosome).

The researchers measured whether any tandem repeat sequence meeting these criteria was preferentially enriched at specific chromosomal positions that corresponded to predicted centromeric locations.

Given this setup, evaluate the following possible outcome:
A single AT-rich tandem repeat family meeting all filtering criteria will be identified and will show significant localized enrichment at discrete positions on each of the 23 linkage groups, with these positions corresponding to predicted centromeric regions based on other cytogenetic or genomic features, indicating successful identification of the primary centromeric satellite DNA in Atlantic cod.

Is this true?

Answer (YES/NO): YES